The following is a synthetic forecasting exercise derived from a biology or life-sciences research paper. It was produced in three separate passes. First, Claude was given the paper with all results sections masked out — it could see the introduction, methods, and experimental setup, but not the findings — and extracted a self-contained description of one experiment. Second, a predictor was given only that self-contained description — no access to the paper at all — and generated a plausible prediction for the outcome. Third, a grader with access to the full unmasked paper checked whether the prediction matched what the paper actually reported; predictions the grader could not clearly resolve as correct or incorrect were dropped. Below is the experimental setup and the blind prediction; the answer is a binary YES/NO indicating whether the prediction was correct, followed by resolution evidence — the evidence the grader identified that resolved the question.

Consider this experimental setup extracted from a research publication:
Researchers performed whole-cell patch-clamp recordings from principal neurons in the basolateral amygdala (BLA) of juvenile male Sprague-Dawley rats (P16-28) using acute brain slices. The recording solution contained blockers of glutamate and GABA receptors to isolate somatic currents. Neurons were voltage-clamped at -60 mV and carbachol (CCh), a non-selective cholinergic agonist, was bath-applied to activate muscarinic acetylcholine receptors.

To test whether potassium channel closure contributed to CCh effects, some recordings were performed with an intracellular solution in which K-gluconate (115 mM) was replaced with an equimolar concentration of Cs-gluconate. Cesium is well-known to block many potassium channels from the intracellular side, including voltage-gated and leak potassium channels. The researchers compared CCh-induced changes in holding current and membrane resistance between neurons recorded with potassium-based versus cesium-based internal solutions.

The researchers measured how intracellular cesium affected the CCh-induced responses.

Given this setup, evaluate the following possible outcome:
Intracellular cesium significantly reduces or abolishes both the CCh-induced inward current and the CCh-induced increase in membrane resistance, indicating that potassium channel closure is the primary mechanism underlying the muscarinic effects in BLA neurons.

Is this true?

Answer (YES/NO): NO